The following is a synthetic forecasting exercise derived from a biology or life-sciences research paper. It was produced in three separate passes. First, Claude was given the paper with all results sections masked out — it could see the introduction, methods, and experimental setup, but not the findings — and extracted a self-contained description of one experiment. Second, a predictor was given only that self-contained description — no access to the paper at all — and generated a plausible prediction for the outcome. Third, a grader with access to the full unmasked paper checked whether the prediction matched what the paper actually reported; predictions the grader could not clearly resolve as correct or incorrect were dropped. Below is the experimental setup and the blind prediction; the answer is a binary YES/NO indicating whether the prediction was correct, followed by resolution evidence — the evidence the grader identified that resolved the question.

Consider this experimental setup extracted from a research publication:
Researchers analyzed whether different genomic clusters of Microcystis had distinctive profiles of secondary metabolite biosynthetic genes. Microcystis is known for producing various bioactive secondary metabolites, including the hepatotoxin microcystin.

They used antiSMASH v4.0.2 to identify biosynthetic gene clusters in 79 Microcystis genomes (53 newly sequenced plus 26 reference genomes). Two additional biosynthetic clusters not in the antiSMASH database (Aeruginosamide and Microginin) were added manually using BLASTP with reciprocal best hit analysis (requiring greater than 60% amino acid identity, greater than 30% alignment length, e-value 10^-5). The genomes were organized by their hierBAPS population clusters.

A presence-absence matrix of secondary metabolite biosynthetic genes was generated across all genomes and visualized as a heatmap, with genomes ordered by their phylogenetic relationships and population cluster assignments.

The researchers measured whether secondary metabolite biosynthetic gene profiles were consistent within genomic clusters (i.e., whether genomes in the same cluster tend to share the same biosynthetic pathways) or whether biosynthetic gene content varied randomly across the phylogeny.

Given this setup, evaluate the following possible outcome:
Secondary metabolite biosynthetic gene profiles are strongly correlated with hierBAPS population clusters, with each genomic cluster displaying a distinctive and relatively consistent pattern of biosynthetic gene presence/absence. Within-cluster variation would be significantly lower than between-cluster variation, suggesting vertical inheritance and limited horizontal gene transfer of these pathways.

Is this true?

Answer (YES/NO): NO